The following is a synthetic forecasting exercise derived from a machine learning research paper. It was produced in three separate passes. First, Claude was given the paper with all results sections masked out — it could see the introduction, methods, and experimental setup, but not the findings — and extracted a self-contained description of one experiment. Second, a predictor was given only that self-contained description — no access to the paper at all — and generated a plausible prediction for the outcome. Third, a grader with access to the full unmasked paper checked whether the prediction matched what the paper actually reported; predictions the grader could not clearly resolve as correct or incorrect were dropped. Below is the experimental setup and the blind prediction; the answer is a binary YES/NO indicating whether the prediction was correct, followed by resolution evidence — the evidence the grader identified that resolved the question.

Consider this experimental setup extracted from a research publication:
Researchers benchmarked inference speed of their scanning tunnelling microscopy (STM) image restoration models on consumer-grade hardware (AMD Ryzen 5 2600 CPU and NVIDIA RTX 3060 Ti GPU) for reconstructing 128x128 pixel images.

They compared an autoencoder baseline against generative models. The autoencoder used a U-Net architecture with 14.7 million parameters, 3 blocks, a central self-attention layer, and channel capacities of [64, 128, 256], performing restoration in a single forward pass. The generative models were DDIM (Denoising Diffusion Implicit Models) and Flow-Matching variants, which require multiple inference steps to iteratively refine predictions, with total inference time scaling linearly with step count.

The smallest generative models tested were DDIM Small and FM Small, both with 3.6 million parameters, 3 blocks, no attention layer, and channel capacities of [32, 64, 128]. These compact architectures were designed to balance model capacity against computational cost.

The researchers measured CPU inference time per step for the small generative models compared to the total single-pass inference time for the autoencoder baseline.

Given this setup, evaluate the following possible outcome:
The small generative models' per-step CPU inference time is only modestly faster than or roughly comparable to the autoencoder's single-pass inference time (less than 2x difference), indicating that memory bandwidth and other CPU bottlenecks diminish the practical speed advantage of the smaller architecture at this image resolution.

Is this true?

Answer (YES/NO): NO